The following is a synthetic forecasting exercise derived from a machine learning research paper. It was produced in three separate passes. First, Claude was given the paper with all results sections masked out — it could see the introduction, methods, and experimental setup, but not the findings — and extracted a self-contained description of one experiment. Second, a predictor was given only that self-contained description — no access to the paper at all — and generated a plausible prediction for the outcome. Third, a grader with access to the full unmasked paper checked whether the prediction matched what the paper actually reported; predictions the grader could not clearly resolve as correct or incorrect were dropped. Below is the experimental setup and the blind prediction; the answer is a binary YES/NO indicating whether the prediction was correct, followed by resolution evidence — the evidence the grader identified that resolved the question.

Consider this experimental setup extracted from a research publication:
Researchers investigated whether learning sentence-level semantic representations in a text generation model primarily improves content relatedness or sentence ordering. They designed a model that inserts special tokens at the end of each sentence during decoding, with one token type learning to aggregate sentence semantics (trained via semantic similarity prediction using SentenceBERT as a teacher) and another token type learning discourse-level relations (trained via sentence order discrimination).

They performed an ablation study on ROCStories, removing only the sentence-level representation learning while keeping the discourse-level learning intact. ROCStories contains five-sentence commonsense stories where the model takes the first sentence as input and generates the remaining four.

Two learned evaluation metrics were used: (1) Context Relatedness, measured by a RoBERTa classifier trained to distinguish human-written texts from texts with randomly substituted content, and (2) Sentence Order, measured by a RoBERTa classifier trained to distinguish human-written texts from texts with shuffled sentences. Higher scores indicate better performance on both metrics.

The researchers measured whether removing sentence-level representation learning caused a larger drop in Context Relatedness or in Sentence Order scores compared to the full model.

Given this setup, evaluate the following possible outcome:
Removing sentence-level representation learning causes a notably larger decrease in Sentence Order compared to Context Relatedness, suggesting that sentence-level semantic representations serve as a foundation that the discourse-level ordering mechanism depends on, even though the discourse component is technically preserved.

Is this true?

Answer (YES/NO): NO